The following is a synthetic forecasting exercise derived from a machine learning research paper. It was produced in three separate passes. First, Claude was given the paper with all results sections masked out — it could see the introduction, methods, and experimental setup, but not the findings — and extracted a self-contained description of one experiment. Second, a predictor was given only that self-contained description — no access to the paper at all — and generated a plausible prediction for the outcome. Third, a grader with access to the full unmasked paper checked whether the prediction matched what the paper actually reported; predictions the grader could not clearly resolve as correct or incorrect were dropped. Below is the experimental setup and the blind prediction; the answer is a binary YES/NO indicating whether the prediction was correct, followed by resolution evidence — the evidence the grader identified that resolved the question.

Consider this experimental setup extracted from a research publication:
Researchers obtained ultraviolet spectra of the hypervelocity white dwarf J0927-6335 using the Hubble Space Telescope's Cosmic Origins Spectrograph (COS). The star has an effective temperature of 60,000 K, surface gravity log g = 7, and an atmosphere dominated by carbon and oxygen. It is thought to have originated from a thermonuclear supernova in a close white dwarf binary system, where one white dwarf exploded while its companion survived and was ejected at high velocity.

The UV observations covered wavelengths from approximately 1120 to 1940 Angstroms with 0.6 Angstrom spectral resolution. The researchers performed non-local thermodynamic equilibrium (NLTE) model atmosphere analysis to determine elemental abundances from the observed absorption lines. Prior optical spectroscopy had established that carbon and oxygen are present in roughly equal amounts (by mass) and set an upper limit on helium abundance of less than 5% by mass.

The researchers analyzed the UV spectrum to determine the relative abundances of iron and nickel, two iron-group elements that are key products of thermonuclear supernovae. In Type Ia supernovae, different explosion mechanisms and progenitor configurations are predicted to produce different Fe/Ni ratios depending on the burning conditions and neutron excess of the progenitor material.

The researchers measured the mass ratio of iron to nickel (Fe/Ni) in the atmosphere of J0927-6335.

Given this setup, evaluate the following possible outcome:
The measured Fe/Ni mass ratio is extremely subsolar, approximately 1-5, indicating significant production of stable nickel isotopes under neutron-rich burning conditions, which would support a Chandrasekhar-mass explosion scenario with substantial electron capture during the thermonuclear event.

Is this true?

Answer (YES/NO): NO